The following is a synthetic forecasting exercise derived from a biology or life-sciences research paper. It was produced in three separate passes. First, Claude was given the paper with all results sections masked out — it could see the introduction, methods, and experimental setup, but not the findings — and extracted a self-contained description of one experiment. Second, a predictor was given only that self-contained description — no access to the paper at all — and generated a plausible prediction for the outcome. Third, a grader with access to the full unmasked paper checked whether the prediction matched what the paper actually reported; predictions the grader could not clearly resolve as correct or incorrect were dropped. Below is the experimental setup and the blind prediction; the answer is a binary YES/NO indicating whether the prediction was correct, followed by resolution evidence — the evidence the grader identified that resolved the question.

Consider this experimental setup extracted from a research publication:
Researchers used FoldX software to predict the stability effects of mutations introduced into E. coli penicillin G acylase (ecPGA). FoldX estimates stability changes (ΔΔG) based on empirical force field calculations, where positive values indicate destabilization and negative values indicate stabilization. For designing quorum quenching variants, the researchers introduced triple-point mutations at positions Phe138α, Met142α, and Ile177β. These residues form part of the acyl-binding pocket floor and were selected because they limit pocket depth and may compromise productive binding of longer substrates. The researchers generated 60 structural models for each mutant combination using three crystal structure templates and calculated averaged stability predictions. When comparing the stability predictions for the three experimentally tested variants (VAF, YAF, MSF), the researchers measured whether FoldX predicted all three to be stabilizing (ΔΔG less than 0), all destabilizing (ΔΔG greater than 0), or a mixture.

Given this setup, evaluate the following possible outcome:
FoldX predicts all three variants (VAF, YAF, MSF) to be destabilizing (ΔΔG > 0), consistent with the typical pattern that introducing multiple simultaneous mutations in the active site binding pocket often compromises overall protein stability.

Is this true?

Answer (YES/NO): YES